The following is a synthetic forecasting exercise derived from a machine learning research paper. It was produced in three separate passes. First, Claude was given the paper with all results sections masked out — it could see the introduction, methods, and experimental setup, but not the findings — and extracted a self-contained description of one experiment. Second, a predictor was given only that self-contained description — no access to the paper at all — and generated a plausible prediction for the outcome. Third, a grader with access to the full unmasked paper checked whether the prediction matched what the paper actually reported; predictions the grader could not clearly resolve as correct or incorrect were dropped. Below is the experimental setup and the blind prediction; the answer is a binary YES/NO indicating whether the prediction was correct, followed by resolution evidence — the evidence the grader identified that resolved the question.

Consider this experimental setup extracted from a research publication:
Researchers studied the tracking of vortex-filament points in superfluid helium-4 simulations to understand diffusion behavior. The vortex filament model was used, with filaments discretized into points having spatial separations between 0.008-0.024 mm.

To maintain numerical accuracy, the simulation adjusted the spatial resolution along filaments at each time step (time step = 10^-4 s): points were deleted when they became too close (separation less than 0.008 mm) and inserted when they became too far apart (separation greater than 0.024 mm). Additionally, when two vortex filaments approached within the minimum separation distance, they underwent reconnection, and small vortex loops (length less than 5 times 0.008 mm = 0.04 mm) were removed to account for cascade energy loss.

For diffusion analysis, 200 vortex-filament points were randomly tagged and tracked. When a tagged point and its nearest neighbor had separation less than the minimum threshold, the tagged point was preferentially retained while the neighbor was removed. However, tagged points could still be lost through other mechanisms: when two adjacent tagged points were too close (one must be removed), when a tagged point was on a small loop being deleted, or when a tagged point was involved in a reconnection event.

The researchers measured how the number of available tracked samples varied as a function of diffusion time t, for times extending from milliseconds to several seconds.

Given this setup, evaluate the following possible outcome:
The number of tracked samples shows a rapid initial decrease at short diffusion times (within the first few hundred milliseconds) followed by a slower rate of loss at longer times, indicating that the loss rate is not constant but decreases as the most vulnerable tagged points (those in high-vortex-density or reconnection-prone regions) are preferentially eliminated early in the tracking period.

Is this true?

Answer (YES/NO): NO